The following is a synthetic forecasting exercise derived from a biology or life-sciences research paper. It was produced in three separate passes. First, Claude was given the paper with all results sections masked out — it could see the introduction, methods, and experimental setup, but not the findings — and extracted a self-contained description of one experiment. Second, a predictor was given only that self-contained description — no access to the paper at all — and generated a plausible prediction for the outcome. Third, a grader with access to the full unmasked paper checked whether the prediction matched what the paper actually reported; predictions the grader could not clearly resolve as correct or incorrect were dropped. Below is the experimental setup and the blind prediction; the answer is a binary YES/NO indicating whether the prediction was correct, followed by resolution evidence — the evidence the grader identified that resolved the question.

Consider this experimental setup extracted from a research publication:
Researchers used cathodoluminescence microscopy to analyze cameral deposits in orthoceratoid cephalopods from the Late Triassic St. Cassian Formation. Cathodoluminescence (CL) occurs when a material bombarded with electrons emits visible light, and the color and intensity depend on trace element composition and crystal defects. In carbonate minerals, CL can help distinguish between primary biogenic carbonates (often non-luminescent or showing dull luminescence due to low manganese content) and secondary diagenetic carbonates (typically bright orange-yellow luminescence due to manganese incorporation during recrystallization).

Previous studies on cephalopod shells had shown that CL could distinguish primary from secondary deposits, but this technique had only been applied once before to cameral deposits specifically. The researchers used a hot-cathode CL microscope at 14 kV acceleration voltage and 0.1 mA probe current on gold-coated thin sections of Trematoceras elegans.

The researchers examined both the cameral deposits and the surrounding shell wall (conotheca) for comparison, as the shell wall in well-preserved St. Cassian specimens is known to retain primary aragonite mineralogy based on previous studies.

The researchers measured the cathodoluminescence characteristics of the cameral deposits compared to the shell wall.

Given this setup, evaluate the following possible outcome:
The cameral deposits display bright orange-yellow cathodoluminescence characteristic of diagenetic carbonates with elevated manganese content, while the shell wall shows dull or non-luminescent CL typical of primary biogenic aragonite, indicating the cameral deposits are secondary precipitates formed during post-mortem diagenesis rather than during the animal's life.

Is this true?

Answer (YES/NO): NO